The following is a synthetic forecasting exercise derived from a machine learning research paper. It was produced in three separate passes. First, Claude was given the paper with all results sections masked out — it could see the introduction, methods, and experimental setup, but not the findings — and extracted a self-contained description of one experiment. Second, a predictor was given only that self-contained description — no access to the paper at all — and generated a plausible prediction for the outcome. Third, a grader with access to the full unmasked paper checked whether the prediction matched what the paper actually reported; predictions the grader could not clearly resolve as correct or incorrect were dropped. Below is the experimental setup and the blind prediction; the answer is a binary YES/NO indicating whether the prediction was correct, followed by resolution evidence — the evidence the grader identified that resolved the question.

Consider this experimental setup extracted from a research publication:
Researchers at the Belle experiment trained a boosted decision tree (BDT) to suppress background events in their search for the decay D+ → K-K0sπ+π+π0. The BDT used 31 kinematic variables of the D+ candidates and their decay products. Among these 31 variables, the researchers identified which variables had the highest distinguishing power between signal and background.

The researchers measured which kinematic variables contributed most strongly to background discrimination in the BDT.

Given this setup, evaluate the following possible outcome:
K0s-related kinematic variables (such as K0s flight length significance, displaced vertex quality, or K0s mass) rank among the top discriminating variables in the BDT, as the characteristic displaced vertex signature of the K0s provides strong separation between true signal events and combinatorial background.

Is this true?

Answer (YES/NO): NO